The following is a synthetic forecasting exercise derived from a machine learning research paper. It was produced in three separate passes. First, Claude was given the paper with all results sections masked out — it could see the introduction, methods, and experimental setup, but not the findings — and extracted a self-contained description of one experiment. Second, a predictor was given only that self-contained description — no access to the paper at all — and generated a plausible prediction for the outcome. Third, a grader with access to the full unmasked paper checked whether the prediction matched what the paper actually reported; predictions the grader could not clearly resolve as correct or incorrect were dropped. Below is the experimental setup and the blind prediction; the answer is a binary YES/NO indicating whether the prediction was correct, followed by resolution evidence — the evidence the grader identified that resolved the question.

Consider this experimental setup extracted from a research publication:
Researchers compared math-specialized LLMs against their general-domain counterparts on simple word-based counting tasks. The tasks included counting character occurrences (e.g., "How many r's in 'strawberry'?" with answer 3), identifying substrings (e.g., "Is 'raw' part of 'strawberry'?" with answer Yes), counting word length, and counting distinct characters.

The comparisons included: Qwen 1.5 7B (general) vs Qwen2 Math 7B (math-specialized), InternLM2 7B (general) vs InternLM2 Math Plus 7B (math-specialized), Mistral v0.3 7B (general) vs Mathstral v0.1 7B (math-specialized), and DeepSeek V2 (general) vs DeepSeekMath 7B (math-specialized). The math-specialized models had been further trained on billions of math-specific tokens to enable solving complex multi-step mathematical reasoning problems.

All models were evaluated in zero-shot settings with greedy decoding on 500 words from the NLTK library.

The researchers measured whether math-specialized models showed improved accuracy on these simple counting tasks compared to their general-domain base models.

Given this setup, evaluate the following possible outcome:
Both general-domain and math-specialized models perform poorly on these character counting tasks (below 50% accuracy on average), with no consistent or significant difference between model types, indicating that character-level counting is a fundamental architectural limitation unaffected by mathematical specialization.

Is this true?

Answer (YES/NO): NO